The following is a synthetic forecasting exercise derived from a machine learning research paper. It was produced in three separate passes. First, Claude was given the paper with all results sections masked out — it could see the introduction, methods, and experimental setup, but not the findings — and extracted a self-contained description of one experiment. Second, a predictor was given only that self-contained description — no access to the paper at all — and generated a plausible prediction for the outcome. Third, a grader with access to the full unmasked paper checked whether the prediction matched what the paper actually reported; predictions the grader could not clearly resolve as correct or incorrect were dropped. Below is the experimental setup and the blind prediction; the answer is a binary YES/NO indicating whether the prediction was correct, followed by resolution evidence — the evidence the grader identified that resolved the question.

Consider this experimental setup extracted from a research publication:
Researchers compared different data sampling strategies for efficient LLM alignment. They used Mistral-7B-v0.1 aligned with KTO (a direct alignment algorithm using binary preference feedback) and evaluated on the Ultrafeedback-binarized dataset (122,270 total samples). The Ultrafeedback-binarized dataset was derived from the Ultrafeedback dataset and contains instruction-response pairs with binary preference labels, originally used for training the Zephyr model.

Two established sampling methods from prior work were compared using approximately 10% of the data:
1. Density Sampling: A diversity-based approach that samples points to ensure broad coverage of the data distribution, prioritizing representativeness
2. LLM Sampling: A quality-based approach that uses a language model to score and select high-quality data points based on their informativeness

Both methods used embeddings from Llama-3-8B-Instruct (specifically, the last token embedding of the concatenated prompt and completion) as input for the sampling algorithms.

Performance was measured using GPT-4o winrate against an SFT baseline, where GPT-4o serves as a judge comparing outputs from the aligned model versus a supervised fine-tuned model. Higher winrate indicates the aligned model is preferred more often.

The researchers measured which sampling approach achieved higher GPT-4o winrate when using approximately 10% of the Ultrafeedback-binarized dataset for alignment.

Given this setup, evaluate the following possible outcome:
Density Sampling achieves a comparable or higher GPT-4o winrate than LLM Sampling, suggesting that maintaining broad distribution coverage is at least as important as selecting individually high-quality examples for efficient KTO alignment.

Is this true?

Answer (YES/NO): YES